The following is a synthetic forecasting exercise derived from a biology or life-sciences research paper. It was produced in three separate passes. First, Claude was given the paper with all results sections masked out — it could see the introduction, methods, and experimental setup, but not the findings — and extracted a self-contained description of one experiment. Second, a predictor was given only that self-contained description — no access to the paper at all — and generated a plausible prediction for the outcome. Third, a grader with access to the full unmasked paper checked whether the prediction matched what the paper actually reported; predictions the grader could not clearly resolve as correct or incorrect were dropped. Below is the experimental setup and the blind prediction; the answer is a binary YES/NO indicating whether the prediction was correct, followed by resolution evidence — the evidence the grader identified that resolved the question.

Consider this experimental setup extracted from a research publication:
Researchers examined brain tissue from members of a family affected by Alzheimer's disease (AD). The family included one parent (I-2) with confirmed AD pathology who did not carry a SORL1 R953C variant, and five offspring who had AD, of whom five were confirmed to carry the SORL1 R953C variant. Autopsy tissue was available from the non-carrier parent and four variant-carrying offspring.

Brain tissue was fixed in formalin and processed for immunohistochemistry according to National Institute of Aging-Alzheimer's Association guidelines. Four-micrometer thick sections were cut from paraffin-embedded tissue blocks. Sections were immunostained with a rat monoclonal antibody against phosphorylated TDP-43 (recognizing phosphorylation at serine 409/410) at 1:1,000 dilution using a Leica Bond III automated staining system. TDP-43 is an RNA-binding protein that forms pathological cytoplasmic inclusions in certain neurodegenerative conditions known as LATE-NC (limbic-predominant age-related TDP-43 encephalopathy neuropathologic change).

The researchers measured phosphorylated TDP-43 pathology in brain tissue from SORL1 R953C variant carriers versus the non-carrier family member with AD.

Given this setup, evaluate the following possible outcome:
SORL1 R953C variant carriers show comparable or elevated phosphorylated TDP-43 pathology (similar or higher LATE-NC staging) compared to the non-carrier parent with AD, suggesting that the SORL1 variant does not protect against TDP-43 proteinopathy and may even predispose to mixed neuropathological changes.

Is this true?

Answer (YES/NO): YES